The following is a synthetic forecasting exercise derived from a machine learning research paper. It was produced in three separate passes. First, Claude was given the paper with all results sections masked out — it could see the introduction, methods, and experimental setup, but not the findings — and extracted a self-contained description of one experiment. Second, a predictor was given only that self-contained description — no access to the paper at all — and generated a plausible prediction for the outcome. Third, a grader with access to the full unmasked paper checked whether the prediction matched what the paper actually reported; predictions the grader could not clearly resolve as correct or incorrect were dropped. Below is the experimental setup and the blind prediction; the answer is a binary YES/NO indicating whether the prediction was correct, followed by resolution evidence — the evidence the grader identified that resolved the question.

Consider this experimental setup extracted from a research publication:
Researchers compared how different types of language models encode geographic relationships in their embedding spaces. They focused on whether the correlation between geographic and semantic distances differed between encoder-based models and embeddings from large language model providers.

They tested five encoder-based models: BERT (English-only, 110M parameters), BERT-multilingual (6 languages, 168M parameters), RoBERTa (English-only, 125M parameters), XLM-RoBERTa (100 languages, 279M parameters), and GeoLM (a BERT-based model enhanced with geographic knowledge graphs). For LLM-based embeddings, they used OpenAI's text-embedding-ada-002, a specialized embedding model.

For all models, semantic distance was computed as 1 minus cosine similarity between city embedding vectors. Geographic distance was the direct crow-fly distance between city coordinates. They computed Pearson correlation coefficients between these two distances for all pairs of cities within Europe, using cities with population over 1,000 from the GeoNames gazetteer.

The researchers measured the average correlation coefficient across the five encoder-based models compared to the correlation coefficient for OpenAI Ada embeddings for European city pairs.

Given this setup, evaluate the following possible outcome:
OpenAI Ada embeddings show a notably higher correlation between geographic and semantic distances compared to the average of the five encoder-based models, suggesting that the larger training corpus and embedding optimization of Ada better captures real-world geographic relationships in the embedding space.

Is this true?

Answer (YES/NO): NO